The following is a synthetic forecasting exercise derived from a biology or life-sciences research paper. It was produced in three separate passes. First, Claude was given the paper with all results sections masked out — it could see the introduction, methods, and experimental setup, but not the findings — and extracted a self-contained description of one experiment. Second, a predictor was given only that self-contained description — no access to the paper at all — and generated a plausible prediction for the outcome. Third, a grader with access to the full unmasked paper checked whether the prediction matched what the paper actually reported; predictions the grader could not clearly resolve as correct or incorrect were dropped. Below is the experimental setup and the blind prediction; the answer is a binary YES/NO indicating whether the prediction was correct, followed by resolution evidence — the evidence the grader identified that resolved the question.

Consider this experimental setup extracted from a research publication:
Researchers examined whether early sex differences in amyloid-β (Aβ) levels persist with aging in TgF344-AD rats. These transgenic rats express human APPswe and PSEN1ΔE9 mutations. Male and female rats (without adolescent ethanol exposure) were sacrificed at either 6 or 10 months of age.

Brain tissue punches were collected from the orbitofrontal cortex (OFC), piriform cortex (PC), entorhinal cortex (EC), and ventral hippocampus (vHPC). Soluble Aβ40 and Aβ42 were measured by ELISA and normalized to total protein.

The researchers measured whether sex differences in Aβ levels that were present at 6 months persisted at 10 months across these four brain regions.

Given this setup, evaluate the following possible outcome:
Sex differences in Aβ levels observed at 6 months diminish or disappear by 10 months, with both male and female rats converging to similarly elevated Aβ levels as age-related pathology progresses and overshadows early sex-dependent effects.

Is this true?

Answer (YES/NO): YES